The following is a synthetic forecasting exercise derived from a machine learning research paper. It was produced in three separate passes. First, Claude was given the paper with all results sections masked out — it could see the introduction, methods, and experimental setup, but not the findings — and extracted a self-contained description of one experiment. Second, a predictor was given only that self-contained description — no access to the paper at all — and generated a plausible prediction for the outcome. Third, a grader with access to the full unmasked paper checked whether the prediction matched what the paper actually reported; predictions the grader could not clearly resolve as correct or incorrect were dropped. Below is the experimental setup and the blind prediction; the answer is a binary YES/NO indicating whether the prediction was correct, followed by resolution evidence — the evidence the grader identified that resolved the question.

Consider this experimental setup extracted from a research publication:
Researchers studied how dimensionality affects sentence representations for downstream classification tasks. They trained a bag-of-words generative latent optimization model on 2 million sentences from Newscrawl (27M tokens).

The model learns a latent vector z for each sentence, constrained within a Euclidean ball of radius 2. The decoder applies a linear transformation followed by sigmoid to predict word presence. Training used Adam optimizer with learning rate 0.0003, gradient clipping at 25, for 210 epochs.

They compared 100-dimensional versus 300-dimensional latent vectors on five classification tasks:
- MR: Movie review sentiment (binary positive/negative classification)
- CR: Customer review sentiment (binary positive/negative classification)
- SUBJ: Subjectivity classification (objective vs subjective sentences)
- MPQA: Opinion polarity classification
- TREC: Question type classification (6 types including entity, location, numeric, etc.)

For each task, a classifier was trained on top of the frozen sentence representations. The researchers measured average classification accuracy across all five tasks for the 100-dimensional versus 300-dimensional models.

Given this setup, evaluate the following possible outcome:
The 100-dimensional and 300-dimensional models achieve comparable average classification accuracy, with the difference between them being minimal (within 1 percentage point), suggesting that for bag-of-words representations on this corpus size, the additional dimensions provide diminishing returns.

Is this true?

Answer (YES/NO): NO